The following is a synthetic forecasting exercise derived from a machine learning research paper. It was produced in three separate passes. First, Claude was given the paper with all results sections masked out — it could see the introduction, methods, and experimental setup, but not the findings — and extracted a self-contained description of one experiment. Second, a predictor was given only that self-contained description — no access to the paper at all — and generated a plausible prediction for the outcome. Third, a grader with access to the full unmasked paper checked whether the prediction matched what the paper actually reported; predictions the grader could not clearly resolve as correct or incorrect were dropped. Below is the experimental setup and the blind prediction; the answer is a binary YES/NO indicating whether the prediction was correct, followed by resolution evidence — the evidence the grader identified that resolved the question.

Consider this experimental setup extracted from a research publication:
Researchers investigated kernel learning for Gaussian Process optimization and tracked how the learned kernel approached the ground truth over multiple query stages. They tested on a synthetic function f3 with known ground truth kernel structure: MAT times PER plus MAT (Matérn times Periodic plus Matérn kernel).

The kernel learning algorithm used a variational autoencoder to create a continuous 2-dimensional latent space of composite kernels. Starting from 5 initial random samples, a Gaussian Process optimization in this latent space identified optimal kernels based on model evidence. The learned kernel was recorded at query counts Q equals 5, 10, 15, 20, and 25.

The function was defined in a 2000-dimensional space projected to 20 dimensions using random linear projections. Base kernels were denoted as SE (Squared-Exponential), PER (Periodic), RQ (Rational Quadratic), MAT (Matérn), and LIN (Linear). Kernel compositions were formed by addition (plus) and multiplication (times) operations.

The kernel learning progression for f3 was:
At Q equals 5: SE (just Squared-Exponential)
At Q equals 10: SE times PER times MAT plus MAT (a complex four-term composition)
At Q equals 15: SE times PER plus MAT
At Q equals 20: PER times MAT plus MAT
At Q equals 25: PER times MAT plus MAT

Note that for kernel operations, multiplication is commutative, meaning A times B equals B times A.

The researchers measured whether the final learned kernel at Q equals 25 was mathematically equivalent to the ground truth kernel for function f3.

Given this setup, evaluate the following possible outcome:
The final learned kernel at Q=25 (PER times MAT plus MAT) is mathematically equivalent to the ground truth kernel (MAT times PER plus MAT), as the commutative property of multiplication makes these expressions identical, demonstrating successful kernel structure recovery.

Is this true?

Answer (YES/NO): YES